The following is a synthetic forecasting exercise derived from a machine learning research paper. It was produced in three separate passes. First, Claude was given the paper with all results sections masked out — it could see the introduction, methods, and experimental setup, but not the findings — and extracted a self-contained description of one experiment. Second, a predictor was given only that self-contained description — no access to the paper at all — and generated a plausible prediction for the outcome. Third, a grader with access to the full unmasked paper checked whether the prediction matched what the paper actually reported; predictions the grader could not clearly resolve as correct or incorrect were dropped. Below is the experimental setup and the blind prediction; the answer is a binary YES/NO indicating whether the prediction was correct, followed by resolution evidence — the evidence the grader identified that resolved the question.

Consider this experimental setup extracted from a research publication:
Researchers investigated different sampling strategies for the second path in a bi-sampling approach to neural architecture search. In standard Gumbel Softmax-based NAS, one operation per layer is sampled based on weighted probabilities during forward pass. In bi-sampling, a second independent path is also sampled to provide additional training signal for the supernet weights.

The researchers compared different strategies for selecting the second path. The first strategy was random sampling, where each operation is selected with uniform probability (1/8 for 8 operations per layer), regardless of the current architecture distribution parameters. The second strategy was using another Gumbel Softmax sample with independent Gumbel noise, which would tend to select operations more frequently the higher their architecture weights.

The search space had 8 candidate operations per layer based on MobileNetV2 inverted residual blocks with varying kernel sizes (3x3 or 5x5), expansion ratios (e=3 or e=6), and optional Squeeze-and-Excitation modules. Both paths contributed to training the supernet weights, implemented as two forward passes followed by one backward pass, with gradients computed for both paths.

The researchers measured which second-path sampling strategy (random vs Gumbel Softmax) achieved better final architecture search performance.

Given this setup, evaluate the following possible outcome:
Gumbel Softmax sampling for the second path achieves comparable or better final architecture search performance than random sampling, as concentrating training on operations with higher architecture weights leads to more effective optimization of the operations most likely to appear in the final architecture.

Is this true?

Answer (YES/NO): NO